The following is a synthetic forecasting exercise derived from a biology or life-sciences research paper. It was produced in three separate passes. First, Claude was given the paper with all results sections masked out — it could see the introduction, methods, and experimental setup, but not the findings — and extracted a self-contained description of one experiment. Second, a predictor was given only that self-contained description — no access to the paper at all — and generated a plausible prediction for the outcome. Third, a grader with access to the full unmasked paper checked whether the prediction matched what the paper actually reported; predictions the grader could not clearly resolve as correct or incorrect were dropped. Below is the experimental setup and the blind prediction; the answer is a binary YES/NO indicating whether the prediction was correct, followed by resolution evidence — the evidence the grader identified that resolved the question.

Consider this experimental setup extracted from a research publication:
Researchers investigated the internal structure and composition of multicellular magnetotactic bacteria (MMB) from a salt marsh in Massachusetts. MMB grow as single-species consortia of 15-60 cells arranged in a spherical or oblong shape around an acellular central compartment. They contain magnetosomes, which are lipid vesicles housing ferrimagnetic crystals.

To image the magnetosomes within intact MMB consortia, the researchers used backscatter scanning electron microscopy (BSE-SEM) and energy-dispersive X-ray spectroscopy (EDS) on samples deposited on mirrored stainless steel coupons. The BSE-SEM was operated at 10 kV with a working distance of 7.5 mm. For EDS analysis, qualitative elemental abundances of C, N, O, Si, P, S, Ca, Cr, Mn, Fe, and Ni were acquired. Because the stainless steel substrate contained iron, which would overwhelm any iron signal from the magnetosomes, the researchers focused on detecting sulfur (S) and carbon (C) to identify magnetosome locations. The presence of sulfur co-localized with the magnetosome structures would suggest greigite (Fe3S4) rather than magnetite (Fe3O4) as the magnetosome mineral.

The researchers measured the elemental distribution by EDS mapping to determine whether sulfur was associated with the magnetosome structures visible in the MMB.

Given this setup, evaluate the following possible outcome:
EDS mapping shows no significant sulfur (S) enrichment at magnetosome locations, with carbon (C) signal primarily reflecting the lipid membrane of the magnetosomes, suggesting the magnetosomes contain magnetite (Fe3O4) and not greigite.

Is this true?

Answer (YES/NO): NO